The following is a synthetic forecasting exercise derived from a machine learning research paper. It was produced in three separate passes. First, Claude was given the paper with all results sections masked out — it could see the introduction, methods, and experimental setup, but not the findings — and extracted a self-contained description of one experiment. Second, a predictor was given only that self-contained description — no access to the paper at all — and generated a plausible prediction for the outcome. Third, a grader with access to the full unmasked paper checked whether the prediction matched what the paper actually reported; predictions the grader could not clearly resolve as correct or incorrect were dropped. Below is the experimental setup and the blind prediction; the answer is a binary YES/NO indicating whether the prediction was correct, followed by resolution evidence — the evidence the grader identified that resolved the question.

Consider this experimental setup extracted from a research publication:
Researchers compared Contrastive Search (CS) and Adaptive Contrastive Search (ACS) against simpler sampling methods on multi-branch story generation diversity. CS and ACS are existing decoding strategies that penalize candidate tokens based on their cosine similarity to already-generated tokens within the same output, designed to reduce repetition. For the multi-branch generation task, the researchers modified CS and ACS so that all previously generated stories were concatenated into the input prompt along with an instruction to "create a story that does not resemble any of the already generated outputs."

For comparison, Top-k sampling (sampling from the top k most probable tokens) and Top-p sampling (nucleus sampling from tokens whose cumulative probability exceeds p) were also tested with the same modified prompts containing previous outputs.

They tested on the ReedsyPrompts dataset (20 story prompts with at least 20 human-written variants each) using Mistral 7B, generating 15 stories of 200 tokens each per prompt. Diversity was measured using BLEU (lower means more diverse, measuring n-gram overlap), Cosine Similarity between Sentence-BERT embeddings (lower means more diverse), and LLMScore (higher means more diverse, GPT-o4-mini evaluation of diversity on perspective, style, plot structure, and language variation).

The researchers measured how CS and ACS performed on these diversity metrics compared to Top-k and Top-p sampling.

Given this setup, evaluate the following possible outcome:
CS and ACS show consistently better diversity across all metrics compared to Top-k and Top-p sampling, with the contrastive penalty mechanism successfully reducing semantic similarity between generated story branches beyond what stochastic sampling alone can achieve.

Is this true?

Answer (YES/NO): NO